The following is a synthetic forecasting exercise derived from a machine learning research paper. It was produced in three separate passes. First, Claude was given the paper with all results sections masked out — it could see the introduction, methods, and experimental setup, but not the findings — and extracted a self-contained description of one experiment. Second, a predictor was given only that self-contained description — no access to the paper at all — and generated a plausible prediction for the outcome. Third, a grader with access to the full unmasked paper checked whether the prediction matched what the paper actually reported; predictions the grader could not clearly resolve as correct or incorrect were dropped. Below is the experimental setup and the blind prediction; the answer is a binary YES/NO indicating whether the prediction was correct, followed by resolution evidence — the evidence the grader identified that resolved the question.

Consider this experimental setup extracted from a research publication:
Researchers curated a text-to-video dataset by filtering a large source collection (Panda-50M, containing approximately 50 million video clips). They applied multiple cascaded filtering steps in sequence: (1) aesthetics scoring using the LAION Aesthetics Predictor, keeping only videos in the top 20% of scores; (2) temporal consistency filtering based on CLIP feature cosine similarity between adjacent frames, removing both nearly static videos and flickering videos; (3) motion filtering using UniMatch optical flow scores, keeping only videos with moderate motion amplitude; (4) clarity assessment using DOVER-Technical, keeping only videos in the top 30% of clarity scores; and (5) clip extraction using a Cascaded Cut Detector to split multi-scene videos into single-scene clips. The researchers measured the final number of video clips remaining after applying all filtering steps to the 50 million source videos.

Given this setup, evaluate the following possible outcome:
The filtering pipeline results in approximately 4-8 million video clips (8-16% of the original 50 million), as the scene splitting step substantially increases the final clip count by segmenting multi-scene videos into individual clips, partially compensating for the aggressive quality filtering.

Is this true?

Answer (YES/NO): NO